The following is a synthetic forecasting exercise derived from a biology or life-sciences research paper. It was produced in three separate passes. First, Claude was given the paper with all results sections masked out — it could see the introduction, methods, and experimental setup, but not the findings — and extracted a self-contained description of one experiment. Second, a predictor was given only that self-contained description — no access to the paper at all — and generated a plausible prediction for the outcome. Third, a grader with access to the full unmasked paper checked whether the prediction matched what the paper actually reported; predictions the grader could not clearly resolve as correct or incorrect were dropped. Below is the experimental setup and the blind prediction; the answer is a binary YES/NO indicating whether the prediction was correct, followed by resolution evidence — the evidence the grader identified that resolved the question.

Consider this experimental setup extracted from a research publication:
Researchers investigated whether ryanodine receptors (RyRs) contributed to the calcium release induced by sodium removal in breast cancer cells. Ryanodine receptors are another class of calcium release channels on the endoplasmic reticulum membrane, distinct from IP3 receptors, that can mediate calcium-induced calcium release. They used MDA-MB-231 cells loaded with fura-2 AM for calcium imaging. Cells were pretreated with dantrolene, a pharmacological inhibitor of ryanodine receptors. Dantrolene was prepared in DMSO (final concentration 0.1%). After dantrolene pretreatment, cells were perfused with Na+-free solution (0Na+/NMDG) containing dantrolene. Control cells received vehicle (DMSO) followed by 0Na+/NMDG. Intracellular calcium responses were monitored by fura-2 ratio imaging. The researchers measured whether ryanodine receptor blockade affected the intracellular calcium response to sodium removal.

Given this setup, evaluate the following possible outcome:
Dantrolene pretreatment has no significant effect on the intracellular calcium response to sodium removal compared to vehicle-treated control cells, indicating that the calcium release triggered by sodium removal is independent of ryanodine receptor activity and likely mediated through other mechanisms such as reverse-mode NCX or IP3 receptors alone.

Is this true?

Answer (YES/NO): YES